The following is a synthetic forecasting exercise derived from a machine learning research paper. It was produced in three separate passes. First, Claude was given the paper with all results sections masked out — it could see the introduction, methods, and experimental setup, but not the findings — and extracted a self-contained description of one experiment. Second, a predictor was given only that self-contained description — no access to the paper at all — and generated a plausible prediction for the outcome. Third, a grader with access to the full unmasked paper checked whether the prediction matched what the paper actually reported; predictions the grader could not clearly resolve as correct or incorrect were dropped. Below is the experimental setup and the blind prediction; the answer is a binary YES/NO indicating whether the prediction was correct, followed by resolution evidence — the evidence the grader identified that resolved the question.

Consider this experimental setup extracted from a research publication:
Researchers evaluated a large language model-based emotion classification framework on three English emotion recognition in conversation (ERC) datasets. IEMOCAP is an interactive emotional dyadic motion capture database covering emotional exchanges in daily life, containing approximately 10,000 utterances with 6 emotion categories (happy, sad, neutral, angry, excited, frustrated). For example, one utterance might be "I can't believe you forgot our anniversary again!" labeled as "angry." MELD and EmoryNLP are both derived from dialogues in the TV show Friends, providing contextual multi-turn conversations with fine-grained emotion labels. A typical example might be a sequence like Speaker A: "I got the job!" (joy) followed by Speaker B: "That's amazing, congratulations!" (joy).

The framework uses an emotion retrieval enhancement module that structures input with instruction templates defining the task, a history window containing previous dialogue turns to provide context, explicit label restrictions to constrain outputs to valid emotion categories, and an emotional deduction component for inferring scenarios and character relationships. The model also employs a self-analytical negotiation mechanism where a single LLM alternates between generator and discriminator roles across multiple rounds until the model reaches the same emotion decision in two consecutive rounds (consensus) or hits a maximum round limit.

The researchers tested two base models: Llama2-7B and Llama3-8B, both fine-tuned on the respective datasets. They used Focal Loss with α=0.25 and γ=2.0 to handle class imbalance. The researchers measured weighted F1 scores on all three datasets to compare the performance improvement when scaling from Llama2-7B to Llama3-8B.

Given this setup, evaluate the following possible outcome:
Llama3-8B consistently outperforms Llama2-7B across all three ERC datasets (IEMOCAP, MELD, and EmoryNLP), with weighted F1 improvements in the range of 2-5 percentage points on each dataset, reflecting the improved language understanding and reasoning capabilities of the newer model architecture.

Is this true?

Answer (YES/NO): NO